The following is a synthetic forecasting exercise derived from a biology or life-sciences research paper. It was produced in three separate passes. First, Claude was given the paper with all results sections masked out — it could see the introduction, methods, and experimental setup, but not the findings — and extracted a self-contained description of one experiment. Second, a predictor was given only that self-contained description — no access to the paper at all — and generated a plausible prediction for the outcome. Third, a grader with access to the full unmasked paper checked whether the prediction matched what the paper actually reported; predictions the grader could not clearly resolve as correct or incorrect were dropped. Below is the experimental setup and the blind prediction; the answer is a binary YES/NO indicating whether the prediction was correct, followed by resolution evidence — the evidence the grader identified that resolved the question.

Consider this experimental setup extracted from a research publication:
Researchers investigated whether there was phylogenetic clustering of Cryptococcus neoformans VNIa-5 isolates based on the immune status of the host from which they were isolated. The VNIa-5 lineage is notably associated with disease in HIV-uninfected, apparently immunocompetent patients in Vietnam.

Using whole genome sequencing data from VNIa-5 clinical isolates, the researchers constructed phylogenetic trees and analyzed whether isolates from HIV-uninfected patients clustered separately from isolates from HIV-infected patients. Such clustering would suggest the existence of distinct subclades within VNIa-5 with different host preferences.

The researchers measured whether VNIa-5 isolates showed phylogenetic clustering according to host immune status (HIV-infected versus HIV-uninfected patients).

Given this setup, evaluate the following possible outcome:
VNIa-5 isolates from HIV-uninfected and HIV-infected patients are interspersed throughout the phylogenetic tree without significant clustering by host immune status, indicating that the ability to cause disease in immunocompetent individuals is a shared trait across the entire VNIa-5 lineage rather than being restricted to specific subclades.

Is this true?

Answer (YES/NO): YES